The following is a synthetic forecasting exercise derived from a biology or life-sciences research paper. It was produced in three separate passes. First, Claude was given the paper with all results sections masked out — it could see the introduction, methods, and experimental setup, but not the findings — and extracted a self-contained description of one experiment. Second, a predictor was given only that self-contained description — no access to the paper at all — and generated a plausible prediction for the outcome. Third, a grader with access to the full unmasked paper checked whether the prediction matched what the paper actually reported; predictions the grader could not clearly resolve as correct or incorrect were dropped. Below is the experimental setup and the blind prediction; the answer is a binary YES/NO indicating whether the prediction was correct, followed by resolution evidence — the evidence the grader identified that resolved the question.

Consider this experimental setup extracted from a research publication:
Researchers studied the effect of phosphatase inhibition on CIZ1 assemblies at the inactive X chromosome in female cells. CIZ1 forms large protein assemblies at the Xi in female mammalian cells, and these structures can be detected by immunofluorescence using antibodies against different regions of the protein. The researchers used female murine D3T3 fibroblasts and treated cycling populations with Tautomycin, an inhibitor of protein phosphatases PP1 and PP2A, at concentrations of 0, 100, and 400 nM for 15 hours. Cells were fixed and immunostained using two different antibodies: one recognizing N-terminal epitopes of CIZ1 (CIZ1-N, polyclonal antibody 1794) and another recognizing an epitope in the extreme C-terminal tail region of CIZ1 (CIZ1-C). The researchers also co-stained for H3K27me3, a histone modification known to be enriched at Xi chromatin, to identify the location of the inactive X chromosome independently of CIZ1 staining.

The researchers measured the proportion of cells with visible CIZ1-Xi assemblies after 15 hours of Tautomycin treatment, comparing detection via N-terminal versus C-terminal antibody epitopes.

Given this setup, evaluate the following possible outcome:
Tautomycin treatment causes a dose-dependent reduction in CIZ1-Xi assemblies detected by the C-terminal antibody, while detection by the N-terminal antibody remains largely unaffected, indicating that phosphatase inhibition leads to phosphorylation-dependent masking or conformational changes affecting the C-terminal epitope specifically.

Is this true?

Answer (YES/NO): NO